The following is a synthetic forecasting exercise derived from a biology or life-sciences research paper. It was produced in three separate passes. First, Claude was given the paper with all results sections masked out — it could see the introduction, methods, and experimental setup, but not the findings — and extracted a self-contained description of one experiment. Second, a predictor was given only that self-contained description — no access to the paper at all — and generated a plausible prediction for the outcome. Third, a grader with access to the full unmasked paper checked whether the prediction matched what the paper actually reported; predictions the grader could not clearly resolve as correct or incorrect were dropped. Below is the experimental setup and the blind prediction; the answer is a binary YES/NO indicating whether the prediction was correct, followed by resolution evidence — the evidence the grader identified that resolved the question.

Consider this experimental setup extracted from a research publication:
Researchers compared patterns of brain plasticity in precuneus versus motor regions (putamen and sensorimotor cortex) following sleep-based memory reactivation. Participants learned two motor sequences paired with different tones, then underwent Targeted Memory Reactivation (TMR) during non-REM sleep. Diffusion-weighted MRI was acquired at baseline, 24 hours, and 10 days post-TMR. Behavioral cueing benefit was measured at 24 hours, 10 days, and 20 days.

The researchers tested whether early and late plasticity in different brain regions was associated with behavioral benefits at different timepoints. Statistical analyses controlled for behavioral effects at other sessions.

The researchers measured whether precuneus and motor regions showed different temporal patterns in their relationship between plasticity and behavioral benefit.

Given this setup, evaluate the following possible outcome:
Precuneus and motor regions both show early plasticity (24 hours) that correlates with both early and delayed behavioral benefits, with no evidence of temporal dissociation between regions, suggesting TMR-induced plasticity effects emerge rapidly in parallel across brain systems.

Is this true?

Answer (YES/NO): NO